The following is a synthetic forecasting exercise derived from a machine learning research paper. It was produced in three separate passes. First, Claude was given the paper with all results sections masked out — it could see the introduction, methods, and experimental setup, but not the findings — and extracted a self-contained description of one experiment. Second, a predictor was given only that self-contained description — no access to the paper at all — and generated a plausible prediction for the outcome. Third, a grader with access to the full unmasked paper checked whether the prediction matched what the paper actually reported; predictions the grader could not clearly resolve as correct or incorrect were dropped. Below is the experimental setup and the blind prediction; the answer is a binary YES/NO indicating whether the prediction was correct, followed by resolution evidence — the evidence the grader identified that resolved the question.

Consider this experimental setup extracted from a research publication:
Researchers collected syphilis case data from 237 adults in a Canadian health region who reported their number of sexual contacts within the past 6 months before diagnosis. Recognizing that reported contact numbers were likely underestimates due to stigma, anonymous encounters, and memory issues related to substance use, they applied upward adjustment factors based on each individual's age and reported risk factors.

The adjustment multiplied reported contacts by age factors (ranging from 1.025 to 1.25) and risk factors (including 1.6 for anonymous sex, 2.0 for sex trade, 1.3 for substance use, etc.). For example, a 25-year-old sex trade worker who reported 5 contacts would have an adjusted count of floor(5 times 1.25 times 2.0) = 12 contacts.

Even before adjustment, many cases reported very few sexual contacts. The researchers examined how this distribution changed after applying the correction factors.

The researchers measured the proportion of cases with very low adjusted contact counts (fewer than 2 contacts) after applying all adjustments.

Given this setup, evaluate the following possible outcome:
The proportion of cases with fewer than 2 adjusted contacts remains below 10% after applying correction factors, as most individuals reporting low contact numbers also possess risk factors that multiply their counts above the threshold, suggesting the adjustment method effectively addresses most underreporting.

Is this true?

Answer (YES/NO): NO